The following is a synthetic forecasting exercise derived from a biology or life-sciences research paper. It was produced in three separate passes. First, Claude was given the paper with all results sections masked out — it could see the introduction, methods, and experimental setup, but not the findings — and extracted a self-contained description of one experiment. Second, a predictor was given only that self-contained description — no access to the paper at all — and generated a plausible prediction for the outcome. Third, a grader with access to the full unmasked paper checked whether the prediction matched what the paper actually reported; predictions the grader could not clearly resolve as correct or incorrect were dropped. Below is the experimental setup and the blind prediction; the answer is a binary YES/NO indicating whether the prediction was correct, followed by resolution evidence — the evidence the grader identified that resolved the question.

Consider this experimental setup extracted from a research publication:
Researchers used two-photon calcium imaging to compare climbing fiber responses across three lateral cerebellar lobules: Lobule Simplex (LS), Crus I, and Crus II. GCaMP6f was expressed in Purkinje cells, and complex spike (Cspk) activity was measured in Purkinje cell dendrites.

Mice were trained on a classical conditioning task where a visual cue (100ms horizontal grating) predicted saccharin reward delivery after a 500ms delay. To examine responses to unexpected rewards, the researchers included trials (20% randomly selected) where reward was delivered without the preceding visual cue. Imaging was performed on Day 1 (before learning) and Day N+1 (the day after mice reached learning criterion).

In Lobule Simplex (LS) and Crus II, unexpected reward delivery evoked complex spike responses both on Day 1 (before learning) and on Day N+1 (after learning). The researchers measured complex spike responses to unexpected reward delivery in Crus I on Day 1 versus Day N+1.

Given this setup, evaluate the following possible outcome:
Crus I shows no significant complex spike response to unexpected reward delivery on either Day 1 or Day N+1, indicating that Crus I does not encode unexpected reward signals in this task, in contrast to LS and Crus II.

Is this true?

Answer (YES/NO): NO